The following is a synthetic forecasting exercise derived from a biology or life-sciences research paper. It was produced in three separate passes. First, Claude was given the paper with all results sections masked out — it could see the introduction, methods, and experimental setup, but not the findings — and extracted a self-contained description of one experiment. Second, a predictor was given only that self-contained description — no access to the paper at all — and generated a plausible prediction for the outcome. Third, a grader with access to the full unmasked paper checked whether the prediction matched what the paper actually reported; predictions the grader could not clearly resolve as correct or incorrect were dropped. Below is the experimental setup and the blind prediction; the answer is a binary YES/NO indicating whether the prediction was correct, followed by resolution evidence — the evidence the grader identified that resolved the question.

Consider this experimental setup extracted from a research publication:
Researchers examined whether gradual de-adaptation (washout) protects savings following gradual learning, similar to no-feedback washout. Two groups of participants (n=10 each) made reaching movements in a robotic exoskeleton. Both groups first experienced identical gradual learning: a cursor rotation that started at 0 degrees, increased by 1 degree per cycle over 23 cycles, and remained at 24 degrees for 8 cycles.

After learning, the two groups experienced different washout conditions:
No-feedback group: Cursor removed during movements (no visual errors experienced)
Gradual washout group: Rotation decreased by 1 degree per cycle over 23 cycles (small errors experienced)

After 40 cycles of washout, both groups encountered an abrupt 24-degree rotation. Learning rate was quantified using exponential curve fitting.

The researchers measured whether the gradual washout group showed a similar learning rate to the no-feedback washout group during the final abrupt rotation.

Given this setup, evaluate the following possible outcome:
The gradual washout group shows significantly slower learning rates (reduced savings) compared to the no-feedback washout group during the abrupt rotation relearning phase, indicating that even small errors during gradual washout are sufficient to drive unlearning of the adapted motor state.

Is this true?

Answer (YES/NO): NO